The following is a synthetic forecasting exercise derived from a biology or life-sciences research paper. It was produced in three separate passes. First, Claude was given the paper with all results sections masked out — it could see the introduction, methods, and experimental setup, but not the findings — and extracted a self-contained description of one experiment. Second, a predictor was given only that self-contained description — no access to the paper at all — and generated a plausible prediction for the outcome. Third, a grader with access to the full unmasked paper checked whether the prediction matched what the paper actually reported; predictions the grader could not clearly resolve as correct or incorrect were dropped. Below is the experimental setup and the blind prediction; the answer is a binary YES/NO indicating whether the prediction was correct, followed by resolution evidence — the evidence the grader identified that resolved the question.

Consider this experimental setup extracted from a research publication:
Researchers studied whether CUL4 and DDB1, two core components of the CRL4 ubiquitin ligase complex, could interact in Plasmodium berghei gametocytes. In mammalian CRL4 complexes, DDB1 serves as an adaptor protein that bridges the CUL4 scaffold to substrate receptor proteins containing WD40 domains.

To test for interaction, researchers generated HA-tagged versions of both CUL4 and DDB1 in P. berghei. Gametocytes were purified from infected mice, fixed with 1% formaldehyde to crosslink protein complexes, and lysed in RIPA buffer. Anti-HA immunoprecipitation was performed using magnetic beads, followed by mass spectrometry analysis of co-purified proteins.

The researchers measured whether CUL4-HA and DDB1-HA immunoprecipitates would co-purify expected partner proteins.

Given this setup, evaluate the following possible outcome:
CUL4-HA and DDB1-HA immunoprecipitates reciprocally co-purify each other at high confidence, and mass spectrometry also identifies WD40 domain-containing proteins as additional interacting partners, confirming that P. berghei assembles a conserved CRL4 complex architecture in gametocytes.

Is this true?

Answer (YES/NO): YES